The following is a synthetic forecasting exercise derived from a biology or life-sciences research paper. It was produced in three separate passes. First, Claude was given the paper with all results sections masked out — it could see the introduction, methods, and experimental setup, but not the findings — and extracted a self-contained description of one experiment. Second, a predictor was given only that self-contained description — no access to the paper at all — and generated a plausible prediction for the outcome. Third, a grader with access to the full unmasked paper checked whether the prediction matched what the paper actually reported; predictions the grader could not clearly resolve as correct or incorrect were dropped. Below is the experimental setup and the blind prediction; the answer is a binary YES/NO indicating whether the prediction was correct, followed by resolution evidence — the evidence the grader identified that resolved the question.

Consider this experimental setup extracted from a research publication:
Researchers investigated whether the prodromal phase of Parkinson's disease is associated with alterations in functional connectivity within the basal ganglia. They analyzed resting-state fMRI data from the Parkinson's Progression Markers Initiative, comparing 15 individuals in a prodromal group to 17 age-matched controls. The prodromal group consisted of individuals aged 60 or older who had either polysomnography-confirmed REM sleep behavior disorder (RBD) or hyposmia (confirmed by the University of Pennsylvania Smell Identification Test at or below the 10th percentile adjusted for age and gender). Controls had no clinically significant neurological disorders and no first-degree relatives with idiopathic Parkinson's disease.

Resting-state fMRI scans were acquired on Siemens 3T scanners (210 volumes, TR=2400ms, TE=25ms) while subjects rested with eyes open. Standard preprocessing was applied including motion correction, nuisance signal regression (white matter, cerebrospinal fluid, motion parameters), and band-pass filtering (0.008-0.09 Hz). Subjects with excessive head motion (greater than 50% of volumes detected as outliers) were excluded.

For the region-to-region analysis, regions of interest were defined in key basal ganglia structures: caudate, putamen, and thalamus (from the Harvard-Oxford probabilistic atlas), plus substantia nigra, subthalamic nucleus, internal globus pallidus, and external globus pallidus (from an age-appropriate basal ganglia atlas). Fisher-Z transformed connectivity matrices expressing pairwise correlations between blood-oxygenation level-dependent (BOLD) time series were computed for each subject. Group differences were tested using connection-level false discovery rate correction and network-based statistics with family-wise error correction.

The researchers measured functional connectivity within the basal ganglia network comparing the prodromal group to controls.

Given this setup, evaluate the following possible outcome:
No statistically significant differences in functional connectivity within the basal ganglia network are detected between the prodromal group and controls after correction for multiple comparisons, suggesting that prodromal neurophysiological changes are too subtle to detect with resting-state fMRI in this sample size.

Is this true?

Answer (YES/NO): NO